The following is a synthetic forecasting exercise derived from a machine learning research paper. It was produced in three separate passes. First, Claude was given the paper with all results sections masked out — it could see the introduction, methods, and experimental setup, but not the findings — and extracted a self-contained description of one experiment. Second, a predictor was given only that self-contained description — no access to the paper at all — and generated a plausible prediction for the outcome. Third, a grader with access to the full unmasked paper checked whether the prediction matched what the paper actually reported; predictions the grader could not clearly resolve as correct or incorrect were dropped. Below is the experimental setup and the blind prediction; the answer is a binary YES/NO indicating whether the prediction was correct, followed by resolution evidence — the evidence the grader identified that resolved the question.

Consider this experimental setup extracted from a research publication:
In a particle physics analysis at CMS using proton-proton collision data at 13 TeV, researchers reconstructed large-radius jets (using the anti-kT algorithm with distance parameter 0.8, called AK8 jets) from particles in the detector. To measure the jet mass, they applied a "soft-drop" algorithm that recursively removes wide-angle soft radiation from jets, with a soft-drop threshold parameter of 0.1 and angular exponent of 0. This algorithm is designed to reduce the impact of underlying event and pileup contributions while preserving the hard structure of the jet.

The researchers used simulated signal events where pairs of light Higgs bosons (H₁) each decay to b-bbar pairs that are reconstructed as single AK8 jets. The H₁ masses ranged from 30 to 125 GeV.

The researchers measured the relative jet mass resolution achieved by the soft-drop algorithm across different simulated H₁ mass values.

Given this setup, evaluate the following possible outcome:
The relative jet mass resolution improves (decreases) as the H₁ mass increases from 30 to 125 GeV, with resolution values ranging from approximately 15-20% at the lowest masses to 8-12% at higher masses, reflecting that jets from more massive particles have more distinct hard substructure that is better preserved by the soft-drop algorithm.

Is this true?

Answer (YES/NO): YES